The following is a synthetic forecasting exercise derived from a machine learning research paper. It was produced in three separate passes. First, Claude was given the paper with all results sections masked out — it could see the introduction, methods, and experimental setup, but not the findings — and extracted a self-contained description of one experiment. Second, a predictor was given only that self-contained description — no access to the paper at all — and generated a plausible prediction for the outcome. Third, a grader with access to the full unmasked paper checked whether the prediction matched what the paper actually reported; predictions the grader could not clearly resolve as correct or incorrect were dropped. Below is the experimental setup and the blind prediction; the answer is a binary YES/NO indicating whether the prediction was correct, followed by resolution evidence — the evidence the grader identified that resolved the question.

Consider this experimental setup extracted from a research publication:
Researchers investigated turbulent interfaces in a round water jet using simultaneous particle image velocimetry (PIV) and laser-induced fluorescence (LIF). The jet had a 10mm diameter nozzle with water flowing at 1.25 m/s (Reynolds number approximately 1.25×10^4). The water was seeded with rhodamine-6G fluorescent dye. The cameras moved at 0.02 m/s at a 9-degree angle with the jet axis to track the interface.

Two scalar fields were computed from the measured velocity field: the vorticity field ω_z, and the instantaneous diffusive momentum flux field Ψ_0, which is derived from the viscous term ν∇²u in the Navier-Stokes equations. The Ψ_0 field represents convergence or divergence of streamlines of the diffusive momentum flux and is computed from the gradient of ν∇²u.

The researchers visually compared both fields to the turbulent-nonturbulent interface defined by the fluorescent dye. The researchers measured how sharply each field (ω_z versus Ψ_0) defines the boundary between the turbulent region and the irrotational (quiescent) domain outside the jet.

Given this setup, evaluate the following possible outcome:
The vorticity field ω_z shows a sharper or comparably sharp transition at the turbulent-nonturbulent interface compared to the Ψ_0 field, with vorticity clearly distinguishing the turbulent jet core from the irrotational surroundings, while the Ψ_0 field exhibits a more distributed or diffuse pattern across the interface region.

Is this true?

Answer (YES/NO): NO